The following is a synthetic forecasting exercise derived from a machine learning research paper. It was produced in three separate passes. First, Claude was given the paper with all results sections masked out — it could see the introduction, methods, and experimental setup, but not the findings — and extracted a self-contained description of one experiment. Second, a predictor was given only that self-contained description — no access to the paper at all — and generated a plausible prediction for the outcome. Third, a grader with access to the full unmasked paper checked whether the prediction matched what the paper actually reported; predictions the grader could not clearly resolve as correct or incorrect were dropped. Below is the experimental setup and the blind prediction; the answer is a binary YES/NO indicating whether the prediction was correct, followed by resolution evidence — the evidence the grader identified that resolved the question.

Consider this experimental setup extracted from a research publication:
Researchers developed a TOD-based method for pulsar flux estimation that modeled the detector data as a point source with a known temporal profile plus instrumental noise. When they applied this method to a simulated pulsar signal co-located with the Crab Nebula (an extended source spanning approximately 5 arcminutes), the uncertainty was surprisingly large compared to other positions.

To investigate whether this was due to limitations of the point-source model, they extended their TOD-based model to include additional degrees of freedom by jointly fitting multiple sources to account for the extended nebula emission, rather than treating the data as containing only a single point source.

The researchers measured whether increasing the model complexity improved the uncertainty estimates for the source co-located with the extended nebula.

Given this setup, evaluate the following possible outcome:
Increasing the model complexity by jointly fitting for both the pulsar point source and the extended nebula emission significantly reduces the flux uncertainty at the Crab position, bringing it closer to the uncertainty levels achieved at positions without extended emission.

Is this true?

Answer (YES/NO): YES